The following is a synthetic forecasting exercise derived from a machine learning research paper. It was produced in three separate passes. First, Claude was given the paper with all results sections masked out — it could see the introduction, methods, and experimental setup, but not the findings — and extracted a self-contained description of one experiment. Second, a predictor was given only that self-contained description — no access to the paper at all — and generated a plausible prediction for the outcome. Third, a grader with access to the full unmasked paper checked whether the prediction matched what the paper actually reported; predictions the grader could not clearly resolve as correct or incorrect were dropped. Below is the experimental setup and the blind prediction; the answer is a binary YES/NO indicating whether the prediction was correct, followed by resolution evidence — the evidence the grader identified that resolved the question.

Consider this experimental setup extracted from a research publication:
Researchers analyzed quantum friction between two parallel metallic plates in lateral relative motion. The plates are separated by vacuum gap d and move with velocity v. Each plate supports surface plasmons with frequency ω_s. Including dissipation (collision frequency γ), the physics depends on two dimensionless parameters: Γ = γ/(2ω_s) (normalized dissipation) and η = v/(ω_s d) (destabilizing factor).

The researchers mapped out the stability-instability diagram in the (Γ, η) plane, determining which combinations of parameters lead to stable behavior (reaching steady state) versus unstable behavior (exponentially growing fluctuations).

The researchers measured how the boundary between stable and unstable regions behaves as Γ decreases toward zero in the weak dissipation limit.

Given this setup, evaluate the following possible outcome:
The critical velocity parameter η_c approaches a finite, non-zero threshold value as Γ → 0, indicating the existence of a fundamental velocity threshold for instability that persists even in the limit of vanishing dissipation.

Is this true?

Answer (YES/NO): NO